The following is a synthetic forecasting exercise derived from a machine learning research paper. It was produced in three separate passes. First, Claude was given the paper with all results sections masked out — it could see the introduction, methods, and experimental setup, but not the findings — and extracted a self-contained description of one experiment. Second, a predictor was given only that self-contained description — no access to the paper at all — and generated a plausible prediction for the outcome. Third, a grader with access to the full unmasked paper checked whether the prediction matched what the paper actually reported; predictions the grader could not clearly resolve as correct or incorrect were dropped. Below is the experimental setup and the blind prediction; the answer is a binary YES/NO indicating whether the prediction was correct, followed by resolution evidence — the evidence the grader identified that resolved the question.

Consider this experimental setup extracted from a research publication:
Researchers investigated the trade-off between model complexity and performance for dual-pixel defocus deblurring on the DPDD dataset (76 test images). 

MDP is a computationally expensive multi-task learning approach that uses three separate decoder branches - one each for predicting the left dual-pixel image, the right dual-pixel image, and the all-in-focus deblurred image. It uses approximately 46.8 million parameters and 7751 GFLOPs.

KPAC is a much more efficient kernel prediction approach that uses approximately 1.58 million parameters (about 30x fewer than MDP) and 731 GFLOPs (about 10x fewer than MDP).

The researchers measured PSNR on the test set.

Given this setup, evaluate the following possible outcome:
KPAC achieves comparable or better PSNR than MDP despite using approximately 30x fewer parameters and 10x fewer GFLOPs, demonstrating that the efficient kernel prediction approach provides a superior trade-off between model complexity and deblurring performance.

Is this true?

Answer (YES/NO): YES